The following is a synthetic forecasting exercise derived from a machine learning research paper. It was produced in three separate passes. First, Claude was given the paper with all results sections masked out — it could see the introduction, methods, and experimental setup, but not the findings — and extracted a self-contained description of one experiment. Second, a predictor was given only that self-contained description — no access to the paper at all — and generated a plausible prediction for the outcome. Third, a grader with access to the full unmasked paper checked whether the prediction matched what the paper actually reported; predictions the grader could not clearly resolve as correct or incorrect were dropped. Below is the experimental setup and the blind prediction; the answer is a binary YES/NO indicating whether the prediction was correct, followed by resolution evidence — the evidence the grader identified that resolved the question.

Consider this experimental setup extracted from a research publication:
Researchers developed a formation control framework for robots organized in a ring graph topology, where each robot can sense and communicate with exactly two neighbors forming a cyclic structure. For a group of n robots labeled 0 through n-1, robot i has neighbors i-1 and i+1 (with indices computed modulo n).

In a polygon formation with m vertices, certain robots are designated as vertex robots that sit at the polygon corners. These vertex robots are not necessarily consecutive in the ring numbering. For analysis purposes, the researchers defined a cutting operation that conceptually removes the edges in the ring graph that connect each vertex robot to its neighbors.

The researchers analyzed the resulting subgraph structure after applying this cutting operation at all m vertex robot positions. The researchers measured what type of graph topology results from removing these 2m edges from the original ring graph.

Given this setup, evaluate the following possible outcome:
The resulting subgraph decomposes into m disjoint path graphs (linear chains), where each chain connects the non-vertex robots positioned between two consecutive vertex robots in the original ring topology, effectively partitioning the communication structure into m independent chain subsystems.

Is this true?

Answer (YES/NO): YES